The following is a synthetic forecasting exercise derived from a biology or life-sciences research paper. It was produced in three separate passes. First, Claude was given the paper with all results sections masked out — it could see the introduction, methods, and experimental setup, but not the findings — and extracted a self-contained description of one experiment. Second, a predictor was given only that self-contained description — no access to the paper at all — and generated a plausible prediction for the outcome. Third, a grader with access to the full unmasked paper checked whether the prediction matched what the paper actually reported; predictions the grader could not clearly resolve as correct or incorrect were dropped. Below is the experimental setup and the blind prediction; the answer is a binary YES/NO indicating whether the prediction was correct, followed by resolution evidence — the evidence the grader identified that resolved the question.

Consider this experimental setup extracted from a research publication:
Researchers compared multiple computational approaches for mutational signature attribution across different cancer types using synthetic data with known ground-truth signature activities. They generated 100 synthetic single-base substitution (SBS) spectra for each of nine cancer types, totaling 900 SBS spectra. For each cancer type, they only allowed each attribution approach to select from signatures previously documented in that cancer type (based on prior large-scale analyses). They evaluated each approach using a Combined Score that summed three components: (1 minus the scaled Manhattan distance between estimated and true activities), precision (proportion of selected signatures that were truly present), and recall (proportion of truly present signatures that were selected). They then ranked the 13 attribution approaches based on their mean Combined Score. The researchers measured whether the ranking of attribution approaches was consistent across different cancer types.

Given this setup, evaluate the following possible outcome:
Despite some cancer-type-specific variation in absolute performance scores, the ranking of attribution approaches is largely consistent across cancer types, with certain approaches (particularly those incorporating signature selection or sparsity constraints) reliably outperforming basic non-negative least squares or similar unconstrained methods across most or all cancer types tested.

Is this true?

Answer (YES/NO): NO